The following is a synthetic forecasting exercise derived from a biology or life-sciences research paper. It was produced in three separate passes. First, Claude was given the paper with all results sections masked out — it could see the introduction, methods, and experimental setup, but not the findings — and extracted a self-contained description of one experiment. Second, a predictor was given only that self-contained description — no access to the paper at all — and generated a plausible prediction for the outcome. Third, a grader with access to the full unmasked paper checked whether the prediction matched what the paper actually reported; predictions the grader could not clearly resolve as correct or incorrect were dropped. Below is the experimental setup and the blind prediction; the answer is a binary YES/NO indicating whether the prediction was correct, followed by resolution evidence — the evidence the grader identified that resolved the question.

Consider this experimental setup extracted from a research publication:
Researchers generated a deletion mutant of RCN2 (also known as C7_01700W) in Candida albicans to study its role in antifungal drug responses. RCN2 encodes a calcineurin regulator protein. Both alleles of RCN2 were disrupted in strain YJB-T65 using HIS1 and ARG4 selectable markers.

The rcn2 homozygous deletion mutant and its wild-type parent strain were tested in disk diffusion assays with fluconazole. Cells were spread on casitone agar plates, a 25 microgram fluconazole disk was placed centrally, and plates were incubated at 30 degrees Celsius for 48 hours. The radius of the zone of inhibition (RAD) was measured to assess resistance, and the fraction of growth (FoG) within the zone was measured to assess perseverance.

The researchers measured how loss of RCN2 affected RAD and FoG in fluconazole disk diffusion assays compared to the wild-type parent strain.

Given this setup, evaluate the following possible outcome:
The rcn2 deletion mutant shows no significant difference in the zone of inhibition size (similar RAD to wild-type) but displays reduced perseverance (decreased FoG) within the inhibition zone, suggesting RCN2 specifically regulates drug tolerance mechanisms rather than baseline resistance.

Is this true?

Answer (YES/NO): NO